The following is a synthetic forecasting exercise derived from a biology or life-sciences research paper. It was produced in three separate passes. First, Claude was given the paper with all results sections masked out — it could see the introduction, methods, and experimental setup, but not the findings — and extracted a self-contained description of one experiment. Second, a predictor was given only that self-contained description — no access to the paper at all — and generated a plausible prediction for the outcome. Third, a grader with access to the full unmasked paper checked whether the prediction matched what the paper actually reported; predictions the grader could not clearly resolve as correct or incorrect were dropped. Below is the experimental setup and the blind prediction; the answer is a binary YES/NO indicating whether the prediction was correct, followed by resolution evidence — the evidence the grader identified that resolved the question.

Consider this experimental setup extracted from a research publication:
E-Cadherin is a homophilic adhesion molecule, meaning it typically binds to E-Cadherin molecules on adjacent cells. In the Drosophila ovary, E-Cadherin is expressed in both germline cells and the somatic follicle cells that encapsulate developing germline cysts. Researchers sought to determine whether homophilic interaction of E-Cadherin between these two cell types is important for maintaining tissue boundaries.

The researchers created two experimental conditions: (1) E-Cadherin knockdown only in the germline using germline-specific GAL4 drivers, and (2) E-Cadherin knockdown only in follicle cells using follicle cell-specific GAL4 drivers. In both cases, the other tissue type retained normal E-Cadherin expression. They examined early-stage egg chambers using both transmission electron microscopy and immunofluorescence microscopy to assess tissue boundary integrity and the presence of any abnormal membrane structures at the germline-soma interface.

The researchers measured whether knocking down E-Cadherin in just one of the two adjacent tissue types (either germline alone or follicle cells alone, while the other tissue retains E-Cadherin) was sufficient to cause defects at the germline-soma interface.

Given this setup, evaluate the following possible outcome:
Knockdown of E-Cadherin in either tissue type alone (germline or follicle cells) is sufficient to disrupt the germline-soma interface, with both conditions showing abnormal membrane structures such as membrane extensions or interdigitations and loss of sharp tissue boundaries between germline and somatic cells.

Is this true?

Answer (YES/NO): YES